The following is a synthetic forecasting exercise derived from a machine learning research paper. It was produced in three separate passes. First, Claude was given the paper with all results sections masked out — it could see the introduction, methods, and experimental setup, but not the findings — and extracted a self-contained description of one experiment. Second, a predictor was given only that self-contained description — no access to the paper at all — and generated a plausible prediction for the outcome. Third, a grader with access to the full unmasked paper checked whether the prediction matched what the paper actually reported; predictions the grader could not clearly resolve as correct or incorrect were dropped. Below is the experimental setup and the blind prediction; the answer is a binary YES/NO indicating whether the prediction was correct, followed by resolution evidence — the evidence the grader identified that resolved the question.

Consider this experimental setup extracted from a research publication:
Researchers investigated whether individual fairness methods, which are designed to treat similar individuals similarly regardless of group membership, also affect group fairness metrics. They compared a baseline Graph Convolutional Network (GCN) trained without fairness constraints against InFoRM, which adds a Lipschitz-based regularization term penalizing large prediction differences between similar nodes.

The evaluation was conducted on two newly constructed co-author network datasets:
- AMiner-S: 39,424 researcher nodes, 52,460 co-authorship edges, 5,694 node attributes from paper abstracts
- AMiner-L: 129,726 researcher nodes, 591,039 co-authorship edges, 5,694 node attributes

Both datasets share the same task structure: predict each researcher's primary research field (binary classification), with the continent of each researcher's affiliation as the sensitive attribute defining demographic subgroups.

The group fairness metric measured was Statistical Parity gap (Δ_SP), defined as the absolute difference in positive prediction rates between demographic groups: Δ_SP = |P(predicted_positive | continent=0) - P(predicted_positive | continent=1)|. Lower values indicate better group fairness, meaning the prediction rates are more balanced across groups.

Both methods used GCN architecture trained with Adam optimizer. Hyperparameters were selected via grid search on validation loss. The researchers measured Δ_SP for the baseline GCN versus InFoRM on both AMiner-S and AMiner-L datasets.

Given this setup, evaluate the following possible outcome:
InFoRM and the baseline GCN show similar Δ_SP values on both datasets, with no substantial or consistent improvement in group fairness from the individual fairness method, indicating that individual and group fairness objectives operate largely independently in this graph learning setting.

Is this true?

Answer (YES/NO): NO